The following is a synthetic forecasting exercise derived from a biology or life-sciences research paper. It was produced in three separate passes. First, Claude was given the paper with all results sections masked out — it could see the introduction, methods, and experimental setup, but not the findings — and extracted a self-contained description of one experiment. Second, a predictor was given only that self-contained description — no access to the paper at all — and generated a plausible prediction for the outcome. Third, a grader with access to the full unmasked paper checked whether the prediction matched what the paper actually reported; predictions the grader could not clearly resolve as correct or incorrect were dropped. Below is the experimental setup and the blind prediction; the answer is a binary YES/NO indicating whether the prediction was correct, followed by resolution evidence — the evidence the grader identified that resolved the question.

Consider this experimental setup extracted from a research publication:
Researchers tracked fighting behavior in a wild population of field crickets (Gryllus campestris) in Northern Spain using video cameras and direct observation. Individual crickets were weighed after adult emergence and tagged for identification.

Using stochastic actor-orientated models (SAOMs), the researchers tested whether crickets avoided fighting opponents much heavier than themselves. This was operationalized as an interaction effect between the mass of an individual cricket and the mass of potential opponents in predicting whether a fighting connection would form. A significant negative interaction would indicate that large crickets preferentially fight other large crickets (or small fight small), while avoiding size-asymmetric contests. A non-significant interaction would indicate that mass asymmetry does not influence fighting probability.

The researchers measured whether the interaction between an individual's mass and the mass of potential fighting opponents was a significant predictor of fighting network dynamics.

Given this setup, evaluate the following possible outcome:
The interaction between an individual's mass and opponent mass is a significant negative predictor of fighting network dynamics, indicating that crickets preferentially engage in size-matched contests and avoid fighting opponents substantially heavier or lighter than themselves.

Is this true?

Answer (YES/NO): NO